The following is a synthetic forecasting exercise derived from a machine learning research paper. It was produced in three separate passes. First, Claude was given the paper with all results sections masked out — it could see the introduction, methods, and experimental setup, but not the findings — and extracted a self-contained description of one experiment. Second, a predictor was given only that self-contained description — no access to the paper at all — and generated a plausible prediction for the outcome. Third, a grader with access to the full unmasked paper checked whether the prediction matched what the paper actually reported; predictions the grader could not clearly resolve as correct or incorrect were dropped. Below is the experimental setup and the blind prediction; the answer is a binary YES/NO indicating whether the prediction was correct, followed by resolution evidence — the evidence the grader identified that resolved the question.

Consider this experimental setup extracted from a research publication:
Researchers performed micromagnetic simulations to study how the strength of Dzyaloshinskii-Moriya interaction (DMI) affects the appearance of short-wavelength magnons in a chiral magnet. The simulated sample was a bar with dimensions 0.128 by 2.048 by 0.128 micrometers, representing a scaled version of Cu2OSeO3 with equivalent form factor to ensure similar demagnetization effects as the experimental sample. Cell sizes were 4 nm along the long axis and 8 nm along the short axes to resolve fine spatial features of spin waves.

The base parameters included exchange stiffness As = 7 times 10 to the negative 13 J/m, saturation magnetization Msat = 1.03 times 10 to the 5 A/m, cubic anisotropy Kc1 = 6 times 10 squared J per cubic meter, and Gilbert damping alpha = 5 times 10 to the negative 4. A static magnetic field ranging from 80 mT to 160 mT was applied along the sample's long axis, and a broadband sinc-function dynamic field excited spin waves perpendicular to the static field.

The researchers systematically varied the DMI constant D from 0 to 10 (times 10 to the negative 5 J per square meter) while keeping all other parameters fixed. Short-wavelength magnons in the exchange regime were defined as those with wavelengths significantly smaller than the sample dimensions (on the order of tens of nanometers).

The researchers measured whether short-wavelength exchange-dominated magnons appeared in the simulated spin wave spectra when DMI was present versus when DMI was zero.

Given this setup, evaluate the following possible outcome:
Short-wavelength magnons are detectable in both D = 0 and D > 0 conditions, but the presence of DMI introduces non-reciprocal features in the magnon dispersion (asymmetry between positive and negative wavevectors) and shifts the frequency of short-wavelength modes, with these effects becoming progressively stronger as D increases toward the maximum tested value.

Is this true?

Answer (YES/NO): NO